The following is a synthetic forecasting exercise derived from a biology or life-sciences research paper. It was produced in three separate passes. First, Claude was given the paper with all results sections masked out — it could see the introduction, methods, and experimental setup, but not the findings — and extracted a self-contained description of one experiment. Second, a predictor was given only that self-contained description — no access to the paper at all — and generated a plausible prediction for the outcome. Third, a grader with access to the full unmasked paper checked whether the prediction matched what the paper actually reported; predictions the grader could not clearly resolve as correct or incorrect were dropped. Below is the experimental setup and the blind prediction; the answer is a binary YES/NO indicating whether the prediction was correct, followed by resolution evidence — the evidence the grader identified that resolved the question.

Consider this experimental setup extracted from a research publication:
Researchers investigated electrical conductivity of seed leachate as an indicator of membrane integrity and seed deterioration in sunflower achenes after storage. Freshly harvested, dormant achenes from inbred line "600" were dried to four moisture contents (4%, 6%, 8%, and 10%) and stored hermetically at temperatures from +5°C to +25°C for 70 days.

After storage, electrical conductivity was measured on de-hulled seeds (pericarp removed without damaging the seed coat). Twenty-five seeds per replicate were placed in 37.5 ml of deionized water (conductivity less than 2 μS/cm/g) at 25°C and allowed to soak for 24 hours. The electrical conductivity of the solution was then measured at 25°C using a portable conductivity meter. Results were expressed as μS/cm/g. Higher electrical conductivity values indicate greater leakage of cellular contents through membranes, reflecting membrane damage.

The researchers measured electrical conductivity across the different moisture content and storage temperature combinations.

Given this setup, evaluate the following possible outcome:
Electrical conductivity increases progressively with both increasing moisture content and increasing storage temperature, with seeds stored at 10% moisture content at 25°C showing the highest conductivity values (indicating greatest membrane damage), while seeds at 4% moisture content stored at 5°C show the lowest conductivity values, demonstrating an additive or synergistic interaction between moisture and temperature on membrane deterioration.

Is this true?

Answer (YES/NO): NO